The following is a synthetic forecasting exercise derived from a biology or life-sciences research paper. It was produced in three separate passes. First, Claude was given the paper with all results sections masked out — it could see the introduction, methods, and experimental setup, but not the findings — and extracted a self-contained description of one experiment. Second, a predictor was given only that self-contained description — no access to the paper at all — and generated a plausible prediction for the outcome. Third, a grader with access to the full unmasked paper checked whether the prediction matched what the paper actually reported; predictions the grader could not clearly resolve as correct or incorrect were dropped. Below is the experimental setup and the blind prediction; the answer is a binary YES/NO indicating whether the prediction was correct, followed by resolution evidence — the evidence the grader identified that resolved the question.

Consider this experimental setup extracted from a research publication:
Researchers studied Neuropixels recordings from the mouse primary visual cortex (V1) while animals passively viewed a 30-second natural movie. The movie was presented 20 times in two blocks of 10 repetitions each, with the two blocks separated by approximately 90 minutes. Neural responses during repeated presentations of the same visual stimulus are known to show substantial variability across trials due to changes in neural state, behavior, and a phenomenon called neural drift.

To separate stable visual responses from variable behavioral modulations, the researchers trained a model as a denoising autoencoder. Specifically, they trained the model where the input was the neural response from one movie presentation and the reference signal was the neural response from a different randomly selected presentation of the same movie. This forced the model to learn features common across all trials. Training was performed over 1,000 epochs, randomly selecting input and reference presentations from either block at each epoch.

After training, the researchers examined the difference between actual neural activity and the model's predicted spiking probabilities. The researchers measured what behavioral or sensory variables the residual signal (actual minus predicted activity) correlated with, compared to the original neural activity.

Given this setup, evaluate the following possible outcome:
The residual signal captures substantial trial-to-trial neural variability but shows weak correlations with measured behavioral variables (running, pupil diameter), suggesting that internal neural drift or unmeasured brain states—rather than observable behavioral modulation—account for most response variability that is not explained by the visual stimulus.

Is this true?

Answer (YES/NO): NO